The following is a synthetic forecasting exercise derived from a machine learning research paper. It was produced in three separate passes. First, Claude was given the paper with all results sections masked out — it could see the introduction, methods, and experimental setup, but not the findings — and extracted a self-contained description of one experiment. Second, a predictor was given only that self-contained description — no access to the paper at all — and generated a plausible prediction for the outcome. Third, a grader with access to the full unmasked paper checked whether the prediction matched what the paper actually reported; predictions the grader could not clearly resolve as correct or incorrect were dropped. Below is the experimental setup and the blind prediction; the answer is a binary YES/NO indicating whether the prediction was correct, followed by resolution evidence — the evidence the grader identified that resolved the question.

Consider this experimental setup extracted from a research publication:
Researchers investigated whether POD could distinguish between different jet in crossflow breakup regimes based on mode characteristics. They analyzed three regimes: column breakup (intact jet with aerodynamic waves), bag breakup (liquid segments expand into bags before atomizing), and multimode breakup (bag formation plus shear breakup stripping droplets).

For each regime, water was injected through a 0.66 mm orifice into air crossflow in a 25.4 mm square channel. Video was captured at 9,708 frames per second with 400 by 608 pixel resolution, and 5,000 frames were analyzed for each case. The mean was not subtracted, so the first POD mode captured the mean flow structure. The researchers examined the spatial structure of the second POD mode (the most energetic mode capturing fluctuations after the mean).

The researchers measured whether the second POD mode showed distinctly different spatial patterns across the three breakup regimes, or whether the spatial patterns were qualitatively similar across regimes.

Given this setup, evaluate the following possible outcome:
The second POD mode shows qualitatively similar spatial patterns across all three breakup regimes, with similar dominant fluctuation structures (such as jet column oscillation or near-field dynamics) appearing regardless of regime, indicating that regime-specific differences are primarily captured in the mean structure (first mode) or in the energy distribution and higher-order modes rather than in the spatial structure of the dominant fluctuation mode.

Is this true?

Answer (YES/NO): YES